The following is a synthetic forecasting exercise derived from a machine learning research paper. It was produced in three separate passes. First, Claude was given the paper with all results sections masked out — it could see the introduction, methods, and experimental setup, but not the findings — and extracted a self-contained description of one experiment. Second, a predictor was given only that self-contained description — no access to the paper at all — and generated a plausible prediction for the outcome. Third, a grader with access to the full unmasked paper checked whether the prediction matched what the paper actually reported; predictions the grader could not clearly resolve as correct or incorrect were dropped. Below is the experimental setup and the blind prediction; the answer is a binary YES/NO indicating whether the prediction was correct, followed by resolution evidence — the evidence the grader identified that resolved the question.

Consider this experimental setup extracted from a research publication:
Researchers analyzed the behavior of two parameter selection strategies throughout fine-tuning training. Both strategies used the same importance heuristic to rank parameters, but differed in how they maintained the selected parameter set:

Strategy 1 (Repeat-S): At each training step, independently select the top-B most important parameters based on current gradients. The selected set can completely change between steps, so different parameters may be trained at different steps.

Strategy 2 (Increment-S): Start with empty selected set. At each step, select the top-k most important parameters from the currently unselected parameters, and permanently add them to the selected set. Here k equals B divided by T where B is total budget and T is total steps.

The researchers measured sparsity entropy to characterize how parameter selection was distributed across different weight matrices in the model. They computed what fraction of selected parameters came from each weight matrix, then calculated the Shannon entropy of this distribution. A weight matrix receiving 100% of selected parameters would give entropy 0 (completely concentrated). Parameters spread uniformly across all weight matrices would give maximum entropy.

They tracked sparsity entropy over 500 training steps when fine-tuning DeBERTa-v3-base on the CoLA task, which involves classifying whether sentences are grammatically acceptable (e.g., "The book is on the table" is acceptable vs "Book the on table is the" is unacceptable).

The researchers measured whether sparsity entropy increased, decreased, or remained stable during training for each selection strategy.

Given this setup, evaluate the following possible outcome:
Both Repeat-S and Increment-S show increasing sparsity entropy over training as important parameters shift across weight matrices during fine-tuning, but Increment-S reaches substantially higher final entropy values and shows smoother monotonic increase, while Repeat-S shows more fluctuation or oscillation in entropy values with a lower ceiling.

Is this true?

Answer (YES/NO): NO